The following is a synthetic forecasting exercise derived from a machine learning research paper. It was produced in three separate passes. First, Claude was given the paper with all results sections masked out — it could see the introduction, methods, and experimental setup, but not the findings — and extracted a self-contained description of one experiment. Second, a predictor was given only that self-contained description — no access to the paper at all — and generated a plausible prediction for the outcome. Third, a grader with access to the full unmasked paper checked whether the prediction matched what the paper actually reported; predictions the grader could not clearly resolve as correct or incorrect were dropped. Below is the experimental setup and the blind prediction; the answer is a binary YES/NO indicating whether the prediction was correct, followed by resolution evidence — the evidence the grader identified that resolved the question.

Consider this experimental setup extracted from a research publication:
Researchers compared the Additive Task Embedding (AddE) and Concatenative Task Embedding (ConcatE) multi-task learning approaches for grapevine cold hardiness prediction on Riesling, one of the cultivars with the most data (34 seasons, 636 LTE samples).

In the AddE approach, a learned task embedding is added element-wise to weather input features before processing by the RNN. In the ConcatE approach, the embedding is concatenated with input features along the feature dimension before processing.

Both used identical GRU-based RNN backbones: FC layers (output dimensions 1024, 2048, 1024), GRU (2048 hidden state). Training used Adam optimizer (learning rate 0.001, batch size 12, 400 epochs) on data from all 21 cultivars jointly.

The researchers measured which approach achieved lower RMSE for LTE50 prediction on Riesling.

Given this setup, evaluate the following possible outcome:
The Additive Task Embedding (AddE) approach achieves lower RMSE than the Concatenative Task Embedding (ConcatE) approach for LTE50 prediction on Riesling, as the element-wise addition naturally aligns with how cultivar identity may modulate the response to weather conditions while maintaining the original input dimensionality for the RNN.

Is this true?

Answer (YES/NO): NO